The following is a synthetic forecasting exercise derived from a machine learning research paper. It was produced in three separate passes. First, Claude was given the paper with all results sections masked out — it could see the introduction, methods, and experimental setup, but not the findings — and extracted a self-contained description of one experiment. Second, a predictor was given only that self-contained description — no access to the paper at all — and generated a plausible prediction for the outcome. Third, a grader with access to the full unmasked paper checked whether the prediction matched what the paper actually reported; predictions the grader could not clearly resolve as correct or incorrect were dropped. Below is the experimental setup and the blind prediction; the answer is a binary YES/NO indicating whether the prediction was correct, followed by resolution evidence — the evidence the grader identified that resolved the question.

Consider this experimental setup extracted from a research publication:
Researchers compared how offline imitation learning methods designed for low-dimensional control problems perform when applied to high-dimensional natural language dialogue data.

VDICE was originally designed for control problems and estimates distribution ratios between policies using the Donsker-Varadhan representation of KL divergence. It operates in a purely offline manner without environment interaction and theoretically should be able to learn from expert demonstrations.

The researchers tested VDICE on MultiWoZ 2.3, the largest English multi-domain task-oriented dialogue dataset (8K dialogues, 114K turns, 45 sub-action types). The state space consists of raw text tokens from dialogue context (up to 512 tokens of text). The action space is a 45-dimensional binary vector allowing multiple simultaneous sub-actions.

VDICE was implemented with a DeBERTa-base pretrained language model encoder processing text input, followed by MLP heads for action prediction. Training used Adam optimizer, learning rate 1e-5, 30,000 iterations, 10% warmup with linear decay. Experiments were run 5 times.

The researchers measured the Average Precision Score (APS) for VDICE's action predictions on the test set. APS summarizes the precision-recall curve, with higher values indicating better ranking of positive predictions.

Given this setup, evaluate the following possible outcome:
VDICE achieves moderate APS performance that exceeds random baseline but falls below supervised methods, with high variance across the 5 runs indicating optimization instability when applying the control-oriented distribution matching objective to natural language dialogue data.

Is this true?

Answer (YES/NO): NO